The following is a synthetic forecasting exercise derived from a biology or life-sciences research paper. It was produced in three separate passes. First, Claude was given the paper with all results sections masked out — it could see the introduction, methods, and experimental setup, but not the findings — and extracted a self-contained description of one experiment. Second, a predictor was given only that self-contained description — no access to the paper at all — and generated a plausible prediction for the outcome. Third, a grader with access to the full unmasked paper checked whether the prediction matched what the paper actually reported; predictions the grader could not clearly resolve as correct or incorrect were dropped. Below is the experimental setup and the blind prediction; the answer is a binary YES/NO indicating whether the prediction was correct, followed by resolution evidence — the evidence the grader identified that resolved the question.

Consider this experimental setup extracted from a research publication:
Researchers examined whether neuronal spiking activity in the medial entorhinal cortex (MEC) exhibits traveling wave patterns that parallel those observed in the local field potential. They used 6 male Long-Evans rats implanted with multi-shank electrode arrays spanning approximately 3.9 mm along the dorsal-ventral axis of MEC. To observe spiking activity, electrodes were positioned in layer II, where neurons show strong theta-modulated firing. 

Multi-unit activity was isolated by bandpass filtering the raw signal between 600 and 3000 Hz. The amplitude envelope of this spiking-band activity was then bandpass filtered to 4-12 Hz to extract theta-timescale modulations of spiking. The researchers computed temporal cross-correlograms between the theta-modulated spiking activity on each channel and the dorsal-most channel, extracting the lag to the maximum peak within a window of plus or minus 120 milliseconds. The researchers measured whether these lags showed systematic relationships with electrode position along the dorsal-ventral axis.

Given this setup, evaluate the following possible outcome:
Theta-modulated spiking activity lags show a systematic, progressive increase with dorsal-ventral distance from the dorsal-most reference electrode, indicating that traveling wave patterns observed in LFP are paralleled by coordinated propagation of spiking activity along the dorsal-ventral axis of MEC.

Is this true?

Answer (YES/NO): YES